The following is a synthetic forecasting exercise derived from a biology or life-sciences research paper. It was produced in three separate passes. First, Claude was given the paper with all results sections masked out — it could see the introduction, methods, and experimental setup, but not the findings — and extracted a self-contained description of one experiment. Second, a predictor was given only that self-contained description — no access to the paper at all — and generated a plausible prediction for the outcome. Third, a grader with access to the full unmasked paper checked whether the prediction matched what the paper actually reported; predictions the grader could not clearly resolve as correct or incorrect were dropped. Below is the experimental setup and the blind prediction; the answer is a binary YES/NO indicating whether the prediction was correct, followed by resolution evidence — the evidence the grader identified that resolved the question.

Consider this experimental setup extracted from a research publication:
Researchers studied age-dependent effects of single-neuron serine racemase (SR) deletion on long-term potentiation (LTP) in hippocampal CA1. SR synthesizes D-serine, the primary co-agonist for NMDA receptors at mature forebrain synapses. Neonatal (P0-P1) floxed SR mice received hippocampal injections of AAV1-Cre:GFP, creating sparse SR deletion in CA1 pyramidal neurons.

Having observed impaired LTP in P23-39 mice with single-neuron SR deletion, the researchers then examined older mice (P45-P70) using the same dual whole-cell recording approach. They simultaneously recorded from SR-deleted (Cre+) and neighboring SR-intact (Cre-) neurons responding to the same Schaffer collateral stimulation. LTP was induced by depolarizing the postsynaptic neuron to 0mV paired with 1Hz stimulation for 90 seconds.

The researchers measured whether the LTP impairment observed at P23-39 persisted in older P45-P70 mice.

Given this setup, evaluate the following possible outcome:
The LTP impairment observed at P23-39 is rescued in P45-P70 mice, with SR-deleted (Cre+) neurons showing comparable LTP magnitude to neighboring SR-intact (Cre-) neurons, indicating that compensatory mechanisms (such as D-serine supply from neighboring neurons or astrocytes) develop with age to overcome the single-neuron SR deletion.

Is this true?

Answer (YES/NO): YES